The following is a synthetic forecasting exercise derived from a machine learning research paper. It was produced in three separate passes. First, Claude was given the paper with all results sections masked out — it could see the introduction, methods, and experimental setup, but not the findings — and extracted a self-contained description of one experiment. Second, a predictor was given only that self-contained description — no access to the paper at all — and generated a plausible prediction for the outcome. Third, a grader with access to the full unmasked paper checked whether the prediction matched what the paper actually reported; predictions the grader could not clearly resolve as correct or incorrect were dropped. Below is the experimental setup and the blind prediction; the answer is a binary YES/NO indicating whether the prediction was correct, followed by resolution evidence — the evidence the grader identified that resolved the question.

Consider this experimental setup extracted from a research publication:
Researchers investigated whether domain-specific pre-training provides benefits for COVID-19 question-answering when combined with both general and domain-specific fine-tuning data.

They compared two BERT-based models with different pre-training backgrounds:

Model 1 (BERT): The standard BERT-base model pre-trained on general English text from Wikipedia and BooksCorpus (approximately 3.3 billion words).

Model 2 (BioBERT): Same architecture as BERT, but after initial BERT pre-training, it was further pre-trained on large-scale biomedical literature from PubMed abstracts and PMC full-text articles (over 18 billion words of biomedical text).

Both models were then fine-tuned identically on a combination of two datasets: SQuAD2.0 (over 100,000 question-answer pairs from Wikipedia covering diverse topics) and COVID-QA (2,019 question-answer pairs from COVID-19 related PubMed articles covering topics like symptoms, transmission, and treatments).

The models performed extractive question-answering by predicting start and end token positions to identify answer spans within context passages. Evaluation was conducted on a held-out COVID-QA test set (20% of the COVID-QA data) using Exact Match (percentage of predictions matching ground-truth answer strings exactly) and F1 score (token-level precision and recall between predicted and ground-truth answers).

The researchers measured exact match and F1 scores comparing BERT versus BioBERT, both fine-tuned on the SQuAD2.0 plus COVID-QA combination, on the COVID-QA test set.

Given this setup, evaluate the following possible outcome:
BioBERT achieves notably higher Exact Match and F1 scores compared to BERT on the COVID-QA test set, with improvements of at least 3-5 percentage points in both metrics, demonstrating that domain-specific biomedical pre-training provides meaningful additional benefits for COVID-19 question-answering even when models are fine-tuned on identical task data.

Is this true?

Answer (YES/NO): NO